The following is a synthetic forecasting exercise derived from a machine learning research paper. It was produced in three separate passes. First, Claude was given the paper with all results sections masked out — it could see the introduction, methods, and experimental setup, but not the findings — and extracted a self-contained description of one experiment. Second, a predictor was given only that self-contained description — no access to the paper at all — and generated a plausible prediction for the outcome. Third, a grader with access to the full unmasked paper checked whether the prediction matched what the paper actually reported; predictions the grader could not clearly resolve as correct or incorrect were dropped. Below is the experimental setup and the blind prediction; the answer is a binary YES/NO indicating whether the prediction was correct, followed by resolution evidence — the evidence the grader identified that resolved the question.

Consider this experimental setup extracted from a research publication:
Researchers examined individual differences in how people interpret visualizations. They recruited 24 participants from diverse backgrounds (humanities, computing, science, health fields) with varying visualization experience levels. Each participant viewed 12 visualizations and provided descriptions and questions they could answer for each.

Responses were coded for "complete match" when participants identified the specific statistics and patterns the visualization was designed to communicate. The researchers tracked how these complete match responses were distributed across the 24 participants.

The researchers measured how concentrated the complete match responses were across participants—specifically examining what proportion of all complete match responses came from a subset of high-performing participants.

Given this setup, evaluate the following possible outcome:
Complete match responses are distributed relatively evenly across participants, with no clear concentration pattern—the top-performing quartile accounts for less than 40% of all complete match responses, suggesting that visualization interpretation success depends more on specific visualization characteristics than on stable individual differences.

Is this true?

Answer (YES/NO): NO